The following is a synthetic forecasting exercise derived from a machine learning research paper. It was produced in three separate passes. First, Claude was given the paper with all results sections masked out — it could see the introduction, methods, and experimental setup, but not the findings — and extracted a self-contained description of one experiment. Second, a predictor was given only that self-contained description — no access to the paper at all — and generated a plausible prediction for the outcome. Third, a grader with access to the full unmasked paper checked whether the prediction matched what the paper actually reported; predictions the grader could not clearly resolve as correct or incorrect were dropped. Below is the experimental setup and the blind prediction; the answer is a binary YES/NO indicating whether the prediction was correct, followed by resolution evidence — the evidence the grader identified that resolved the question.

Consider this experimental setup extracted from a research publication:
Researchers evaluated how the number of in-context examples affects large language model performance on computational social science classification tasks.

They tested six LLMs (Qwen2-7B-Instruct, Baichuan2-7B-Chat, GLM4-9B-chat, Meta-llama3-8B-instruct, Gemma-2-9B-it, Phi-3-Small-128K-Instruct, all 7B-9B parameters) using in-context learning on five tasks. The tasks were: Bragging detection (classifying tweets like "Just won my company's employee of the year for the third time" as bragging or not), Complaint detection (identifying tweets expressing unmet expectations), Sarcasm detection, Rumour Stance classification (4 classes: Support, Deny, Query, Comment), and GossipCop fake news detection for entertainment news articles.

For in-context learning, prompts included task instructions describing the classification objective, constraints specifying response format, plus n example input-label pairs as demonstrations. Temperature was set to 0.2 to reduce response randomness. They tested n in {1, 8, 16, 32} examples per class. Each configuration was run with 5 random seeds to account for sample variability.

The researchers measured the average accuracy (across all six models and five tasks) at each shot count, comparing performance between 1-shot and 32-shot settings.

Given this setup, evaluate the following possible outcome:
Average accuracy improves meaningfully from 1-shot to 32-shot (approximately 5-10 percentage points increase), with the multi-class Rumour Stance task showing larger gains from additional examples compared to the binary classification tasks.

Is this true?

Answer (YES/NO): NO